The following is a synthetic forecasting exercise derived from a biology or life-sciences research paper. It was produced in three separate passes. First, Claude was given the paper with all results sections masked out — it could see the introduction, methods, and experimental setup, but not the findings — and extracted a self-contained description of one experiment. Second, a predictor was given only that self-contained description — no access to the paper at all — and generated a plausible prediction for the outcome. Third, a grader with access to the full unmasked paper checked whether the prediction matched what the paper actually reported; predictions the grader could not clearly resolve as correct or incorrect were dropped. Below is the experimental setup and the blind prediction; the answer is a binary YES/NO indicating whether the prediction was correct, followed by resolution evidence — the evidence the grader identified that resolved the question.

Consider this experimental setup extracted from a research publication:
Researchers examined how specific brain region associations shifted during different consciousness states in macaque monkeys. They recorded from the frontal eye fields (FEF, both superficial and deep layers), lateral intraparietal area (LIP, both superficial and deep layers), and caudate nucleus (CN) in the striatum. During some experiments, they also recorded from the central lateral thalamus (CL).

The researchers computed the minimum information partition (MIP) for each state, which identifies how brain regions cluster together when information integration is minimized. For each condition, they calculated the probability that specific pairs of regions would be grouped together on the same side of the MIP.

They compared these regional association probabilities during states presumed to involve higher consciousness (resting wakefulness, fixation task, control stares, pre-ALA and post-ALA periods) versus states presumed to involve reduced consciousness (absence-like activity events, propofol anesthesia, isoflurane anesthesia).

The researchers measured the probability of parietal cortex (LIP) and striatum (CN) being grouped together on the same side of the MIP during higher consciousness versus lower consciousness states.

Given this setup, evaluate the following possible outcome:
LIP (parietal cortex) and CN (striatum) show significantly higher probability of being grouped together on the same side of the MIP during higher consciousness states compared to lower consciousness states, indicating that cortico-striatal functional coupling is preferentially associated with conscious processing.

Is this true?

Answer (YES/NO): YES